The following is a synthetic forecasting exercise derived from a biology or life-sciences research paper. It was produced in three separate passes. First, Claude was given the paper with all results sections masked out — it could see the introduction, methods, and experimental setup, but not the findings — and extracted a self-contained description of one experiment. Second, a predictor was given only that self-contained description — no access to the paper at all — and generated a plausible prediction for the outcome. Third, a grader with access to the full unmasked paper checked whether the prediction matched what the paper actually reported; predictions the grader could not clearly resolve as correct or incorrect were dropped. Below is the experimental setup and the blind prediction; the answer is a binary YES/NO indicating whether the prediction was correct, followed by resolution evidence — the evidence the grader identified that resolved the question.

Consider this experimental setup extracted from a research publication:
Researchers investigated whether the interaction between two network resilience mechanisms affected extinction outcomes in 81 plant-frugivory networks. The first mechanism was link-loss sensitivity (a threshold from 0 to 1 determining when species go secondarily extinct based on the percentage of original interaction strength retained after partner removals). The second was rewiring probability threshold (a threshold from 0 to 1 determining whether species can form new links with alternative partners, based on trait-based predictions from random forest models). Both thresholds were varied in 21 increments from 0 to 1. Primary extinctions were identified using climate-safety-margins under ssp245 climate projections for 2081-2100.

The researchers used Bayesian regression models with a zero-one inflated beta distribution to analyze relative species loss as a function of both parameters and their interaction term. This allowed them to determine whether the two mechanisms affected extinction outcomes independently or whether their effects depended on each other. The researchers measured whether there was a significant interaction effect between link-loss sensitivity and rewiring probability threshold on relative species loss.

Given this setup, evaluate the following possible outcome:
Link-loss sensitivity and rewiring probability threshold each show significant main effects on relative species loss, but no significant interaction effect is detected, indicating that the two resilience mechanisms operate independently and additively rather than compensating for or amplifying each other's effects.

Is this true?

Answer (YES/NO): NO